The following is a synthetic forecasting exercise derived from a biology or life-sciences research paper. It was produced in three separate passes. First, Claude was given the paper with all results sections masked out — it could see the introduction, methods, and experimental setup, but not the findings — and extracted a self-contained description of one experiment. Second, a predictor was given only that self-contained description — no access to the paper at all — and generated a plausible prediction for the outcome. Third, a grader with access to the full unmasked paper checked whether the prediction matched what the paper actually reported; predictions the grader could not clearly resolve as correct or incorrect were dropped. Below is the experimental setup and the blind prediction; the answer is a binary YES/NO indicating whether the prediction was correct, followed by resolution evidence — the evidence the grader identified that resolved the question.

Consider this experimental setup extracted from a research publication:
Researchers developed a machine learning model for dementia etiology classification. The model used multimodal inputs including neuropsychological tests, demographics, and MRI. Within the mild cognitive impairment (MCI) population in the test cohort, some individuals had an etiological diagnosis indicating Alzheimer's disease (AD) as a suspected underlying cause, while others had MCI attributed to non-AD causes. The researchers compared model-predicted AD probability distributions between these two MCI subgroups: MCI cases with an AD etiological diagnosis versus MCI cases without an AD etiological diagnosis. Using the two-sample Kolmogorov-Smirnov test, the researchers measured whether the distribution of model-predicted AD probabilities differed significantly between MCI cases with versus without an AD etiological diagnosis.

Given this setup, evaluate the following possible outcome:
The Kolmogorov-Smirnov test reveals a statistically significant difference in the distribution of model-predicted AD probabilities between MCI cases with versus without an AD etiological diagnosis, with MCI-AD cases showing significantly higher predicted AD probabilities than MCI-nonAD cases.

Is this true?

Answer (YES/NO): YES